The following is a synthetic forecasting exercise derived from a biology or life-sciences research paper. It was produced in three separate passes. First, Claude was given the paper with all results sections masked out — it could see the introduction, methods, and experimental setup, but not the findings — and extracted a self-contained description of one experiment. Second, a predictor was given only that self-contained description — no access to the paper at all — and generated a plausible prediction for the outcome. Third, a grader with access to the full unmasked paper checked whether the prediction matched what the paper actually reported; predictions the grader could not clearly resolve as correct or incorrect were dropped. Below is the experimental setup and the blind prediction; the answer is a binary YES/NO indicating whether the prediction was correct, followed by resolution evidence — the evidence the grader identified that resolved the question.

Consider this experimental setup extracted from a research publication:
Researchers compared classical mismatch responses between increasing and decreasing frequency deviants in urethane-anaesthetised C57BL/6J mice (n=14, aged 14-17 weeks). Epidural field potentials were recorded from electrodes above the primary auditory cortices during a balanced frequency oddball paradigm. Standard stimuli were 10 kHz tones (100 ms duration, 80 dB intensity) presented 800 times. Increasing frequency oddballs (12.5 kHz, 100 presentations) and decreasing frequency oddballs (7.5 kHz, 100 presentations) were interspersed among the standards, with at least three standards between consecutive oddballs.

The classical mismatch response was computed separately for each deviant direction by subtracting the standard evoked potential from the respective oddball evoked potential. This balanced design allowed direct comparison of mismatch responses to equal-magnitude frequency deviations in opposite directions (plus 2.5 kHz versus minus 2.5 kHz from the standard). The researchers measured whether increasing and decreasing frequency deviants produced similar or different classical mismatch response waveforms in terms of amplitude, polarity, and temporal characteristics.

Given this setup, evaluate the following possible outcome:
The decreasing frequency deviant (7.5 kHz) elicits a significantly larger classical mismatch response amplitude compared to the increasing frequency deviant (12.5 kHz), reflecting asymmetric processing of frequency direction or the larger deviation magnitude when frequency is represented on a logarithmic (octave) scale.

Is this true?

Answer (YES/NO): NO